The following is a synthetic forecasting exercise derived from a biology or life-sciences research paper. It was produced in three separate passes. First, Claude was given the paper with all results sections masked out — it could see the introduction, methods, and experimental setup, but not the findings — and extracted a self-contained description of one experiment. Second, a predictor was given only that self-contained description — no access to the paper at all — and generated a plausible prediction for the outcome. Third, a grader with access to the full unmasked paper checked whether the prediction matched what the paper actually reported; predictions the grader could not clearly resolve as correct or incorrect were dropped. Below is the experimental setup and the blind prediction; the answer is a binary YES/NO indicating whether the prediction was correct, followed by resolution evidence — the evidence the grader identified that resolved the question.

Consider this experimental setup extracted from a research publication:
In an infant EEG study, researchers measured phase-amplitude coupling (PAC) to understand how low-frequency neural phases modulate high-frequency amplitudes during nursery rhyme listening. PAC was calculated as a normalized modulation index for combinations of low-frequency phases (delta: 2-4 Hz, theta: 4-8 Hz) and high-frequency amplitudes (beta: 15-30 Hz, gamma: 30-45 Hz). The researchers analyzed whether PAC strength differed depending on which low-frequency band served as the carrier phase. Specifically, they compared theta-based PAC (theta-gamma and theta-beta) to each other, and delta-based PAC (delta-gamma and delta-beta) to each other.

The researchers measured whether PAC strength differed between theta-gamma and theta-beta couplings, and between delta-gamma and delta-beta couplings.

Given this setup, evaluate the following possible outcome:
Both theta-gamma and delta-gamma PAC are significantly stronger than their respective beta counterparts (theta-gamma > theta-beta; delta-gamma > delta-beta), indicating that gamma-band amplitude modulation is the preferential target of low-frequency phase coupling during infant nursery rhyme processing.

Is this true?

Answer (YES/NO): NO